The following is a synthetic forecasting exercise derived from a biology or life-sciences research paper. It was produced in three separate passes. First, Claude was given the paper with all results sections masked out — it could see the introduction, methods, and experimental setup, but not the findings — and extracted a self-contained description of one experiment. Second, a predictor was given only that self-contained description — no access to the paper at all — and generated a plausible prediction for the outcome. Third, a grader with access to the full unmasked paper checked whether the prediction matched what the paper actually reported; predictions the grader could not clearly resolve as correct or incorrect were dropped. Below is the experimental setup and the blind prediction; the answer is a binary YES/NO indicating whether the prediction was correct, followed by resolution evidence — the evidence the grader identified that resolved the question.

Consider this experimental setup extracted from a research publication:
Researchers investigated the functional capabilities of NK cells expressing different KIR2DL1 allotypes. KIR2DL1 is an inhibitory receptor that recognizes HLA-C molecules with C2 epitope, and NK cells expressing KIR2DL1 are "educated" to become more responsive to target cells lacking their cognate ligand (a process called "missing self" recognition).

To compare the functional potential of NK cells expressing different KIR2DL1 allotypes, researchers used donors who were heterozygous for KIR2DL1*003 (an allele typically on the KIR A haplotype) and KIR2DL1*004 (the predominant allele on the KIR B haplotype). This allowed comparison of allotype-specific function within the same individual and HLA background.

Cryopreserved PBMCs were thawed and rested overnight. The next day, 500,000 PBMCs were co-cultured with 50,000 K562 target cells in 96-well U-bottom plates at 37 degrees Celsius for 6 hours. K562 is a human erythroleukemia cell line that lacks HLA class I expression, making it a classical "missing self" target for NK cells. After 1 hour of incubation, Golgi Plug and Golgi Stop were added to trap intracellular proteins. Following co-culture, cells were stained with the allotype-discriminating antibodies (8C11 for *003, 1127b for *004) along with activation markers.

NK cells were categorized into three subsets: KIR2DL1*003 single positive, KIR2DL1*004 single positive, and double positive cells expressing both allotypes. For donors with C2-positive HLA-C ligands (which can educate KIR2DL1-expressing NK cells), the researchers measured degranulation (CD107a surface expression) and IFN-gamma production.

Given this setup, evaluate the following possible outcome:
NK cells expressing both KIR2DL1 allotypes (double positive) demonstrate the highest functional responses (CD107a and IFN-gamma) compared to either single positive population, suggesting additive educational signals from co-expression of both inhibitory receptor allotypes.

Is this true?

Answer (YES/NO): NO